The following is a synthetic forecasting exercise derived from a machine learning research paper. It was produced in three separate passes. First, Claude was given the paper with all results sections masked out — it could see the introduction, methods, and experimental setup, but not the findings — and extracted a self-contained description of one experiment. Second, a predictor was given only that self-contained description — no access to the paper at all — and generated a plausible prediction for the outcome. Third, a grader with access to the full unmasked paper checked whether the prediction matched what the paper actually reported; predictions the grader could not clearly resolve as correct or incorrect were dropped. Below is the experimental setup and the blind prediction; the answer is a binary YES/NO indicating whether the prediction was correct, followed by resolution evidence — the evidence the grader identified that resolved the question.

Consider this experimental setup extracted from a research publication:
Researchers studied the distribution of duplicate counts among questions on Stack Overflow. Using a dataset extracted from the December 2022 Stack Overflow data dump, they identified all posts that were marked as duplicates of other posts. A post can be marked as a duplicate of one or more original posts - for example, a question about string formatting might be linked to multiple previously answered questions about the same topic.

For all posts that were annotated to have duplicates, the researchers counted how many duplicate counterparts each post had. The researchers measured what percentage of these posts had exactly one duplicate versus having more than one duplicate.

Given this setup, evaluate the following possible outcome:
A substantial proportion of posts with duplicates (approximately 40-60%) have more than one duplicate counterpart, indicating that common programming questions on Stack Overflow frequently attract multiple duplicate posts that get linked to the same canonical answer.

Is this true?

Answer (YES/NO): NO